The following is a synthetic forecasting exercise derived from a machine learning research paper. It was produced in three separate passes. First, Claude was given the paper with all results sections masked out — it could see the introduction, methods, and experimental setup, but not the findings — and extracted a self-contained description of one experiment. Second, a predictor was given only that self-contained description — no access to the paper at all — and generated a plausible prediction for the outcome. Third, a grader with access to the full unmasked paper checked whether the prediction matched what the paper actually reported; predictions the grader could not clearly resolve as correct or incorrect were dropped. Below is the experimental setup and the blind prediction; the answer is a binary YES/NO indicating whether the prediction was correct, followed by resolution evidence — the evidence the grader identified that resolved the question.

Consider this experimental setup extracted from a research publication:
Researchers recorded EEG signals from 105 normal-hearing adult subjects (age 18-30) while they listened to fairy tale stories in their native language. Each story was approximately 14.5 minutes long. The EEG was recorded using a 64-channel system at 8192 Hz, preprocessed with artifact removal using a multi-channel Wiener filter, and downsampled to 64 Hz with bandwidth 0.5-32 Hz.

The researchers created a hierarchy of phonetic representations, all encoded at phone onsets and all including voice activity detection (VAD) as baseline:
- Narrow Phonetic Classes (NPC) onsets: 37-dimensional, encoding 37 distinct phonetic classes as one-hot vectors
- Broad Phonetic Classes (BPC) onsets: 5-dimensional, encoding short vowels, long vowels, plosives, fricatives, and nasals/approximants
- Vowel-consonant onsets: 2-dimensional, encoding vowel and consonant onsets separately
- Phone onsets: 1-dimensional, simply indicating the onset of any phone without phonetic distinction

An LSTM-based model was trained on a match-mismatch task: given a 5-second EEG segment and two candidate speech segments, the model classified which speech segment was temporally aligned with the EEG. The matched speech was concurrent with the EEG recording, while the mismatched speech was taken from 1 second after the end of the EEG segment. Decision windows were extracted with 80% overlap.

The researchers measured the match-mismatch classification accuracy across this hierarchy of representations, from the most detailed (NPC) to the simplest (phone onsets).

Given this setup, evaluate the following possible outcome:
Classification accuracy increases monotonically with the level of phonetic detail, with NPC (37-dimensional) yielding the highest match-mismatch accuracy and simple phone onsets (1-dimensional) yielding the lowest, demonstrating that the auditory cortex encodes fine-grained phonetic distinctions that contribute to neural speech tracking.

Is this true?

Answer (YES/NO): NO